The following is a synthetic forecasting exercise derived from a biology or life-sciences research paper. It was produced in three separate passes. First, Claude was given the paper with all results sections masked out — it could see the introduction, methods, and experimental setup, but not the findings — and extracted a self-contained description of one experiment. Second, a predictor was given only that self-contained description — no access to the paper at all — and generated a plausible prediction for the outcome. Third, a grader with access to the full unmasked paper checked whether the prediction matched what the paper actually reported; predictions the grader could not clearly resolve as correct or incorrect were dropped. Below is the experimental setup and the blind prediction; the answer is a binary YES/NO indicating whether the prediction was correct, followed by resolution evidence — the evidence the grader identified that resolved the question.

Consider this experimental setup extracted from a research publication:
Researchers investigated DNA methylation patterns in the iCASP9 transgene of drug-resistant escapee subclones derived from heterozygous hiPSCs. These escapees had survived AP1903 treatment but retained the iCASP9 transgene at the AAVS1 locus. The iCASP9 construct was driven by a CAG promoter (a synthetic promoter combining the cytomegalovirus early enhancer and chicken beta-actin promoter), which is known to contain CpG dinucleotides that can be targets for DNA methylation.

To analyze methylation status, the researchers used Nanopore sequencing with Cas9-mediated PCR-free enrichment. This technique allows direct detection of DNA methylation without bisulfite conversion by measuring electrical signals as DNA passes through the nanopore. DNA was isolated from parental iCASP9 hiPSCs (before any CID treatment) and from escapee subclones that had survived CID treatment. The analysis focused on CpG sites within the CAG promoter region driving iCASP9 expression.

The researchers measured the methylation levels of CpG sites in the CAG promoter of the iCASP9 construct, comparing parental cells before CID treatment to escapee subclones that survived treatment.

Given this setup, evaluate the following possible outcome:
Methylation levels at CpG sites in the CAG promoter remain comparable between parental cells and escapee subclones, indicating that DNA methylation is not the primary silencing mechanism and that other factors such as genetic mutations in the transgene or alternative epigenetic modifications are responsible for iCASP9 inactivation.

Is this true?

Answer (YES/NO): NO